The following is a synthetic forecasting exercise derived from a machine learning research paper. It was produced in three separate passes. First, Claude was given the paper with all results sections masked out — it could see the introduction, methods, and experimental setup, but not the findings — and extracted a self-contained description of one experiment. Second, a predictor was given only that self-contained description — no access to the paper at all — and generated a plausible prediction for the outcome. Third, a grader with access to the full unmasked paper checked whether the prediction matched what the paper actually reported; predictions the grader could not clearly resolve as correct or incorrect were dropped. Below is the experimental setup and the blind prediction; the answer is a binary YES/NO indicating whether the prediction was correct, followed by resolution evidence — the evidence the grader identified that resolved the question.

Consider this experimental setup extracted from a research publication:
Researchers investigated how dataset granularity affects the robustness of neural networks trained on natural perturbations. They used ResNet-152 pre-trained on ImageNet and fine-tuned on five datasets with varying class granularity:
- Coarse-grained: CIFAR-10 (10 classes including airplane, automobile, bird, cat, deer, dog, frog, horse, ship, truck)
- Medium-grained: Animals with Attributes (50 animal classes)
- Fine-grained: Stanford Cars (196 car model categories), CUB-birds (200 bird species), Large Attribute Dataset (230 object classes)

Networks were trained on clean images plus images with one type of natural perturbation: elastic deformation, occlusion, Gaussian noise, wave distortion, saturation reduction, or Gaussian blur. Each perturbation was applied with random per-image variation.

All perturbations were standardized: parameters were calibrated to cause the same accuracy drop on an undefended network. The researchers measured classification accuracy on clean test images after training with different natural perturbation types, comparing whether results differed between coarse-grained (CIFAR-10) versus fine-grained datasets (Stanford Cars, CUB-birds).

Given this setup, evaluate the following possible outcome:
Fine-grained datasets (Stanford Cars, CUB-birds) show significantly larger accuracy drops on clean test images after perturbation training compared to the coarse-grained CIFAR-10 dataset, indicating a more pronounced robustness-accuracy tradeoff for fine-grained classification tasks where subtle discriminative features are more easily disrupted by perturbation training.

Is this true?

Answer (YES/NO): NO